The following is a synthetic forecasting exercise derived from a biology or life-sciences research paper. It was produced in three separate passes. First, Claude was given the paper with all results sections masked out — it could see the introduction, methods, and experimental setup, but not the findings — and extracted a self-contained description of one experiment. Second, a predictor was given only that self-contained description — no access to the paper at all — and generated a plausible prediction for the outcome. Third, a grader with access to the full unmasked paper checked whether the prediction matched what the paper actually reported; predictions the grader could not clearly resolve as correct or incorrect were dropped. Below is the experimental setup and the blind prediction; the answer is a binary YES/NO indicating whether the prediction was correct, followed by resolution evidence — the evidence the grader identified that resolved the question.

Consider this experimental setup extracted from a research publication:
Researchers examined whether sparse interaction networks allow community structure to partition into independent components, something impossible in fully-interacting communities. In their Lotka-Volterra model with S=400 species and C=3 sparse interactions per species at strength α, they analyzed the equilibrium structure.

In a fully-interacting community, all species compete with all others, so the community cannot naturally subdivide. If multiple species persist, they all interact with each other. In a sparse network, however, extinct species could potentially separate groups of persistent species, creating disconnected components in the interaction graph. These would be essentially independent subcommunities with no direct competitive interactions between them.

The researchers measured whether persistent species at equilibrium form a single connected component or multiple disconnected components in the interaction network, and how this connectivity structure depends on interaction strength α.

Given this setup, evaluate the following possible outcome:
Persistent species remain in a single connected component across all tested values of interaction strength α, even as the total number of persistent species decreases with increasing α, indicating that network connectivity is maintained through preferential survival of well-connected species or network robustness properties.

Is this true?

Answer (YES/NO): NO